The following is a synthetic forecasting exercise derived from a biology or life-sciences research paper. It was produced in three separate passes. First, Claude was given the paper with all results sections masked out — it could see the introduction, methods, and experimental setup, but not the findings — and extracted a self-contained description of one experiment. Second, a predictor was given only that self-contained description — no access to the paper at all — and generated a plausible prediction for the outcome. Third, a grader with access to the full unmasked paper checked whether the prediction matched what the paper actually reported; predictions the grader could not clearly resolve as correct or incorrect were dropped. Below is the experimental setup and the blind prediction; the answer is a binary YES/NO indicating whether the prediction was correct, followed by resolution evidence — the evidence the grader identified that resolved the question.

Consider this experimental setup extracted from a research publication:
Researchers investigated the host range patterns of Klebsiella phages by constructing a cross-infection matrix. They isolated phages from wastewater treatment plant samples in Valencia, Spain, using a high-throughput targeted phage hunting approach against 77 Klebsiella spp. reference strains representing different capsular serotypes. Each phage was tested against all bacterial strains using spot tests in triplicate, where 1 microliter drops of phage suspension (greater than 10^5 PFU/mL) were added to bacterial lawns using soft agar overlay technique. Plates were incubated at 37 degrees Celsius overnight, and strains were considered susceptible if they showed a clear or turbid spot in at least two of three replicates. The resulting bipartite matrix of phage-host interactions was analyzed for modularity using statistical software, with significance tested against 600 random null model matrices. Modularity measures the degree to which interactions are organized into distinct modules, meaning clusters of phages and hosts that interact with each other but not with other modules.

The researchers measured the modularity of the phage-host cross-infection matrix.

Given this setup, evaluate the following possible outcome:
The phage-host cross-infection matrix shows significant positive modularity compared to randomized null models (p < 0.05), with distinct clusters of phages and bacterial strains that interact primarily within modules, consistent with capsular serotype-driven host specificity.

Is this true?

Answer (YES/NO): YES